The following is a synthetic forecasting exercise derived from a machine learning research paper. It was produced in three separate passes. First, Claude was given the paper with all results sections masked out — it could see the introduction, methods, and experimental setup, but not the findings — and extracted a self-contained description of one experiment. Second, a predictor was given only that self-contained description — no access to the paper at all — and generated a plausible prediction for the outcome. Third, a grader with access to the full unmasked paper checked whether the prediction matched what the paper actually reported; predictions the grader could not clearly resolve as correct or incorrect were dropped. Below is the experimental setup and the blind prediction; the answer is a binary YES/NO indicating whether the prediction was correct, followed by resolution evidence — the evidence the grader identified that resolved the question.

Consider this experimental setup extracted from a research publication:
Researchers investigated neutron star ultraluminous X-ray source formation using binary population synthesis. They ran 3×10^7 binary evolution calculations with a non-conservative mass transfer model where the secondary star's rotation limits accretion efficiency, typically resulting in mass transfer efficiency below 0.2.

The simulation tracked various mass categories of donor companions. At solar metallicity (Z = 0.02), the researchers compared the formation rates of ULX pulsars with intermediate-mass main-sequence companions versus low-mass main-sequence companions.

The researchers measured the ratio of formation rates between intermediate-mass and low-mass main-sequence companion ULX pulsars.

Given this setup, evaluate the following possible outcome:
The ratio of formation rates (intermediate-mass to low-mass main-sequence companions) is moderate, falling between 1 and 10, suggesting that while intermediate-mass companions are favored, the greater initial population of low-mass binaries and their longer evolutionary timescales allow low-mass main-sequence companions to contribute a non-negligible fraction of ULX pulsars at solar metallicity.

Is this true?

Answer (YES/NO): YES